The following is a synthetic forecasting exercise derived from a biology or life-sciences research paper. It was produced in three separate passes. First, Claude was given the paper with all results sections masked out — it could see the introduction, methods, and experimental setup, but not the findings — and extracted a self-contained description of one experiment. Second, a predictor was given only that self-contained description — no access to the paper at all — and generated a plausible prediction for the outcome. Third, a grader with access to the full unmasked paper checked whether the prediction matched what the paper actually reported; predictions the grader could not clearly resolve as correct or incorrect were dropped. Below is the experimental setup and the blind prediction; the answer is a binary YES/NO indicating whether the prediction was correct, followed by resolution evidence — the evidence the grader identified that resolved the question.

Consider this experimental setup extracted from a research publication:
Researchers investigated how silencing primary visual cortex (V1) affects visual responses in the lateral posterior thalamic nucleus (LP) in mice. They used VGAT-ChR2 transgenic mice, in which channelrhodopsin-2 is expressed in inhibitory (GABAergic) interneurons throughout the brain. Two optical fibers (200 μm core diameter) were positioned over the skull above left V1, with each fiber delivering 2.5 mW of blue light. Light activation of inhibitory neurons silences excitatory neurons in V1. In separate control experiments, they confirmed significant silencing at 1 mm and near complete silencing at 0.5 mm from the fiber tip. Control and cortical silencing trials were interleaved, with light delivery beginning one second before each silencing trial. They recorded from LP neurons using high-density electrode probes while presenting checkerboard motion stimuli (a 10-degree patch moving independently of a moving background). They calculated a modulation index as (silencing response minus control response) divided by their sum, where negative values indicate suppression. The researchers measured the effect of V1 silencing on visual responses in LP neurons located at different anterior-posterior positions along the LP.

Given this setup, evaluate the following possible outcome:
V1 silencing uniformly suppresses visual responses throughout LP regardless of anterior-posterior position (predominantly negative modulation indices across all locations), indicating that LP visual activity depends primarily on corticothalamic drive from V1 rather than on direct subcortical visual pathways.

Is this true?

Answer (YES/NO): NO